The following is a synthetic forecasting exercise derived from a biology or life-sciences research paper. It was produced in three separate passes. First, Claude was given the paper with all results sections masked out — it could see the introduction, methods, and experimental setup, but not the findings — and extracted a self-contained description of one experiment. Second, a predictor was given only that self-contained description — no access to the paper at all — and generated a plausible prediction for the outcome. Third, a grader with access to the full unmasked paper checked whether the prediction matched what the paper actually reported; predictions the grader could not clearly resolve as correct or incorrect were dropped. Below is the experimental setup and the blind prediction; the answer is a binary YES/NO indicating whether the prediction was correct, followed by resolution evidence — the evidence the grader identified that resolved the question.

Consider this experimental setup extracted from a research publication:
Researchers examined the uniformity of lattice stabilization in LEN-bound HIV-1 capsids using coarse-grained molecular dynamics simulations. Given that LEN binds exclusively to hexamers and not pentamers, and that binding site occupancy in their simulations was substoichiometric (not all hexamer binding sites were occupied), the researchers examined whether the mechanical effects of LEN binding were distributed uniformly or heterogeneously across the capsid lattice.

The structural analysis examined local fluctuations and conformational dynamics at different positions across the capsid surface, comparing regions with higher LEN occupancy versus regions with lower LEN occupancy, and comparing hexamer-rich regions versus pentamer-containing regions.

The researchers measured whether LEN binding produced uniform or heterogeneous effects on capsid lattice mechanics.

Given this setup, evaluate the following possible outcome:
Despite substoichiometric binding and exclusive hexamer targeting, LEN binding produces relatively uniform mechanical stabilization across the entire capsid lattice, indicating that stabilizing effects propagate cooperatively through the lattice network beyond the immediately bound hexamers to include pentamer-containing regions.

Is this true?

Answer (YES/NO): NO